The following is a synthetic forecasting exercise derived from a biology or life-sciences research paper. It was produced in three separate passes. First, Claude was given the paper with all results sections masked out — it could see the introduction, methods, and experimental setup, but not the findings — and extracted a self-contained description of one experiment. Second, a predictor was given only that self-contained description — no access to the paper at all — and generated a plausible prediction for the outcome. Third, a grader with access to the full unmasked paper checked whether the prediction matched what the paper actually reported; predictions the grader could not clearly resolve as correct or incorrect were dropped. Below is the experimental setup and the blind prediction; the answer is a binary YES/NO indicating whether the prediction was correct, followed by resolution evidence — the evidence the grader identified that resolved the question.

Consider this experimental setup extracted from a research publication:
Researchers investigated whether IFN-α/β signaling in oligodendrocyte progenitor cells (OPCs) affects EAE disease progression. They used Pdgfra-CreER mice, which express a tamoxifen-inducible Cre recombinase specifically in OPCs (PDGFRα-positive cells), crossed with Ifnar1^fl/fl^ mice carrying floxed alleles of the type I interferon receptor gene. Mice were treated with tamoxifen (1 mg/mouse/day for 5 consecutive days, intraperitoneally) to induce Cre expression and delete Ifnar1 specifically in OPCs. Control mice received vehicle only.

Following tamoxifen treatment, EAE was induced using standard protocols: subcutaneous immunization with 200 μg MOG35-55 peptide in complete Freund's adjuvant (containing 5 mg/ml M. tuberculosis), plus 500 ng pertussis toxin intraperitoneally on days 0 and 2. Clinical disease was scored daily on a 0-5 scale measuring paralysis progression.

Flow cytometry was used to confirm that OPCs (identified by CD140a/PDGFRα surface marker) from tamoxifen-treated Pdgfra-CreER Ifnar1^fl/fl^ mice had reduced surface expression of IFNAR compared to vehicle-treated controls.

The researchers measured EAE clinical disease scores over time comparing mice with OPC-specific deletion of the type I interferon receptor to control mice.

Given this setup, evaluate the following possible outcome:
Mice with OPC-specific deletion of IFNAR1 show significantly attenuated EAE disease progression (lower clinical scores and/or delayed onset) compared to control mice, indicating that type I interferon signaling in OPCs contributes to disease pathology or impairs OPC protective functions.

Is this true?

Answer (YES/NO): NO